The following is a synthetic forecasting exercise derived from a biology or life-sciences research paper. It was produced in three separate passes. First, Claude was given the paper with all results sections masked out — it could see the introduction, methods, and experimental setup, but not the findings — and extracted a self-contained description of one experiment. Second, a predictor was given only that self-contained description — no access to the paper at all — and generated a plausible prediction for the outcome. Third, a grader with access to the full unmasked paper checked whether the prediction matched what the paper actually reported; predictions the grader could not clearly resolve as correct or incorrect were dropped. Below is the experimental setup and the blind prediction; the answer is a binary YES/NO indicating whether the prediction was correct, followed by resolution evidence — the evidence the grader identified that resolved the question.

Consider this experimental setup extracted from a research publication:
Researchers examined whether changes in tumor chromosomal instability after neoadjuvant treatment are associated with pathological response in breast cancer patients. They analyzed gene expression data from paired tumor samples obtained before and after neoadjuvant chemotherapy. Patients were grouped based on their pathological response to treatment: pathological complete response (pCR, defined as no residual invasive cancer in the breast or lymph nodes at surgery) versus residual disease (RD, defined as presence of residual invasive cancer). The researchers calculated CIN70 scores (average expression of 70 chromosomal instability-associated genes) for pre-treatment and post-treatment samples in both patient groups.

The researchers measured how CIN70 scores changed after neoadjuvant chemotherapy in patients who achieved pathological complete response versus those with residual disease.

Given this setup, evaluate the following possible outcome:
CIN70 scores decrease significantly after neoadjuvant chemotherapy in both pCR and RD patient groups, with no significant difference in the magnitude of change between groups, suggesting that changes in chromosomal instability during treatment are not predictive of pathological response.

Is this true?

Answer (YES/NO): NO